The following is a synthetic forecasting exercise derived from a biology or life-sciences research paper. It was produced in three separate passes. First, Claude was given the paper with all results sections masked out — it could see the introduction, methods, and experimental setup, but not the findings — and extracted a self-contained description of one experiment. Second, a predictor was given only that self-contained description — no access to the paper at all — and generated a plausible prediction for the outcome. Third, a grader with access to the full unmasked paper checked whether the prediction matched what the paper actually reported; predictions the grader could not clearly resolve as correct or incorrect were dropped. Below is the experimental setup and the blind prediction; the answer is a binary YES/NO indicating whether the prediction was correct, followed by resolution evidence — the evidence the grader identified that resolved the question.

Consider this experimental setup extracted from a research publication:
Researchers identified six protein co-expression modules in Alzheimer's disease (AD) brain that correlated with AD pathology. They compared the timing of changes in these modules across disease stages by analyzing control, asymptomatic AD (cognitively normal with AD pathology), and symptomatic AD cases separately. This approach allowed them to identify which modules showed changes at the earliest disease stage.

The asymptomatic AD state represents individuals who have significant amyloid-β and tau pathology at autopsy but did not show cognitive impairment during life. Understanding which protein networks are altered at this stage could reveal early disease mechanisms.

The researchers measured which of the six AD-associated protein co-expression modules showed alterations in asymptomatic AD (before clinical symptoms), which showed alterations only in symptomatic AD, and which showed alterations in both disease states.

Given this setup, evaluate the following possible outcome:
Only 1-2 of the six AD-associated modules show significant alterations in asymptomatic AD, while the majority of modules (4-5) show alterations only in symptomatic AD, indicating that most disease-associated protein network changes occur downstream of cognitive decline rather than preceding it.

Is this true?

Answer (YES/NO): NO